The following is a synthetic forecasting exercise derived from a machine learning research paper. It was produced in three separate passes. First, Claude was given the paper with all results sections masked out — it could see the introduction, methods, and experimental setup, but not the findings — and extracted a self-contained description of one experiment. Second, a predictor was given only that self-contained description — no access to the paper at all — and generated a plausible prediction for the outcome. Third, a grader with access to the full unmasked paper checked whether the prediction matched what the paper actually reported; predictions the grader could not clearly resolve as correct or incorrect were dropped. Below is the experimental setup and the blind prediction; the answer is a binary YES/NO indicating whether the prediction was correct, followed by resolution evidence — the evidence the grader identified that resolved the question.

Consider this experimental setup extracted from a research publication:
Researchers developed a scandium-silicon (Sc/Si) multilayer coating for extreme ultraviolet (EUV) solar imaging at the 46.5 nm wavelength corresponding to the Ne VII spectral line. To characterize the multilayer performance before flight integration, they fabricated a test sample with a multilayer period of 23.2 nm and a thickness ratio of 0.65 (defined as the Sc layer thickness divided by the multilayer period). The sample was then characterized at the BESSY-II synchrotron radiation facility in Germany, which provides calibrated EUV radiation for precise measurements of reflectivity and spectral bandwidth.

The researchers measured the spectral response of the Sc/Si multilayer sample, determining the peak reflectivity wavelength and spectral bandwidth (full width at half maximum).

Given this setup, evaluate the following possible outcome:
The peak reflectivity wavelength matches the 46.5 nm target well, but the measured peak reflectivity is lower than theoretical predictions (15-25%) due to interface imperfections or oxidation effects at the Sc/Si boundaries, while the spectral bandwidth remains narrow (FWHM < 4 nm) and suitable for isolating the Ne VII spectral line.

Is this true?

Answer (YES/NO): NO